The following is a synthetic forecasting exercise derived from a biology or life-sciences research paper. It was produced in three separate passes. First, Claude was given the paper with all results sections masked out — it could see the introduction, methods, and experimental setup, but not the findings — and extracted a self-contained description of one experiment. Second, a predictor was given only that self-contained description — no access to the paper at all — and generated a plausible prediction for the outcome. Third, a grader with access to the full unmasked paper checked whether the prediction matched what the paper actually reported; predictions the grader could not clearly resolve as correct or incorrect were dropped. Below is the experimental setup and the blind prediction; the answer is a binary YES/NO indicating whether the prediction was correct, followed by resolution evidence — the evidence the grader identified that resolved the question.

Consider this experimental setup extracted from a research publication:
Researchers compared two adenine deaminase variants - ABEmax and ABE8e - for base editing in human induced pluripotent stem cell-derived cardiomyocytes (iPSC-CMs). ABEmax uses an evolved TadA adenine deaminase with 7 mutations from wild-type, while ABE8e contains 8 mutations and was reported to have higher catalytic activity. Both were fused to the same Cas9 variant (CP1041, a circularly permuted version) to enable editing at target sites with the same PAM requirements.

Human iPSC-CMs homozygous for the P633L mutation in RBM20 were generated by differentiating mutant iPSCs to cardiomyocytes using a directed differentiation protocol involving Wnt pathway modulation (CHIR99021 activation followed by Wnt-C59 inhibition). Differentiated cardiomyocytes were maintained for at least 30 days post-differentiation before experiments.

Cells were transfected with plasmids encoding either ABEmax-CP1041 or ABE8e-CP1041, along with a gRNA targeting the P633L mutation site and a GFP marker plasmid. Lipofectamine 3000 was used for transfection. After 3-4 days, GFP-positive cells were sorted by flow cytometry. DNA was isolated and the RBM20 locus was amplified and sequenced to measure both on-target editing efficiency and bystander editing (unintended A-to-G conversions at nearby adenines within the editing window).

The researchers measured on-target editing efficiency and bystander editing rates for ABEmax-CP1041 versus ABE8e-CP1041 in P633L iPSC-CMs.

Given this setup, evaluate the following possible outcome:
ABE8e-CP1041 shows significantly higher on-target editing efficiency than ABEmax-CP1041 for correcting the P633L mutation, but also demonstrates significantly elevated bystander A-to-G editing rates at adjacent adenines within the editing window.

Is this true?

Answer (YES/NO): NO